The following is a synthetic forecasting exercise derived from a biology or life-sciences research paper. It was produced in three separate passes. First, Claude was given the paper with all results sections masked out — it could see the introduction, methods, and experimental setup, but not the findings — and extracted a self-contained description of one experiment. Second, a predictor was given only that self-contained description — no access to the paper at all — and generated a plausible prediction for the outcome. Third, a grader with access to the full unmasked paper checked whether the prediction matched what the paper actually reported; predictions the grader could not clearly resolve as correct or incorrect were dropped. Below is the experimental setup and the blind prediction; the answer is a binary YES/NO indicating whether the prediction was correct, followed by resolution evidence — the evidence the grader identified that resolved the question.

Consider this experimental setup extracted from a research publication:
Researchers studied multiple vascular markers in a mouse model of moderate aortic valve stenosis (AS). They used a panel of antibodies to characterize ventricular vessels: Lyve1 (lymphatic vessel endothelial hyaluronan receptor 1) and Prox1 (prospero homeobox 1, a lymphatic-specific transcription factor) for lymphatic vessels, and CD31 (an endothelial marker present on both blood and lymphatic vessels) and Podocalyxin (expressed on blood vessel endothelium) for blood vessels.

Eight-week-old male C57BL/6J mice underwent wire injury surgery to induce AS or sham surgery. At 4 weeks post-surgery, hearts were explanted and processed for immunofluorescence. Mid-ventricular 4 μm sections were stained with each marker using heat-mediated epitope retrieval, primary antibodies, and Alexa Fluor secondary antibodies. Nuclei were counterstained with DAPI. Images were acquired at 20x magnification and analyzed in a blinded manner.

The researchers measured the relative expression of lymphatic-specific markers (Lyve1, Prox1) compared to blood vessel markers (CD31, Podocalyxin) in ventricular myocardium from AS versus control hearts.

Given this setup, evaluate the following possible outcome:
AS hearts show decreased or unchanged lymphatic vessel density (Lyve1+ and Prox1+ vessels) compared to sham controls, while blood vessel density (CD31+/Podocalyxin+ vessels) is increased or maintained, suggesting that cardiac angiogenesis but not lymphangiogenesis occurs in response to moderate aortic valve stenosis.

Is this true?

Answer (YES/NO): YES